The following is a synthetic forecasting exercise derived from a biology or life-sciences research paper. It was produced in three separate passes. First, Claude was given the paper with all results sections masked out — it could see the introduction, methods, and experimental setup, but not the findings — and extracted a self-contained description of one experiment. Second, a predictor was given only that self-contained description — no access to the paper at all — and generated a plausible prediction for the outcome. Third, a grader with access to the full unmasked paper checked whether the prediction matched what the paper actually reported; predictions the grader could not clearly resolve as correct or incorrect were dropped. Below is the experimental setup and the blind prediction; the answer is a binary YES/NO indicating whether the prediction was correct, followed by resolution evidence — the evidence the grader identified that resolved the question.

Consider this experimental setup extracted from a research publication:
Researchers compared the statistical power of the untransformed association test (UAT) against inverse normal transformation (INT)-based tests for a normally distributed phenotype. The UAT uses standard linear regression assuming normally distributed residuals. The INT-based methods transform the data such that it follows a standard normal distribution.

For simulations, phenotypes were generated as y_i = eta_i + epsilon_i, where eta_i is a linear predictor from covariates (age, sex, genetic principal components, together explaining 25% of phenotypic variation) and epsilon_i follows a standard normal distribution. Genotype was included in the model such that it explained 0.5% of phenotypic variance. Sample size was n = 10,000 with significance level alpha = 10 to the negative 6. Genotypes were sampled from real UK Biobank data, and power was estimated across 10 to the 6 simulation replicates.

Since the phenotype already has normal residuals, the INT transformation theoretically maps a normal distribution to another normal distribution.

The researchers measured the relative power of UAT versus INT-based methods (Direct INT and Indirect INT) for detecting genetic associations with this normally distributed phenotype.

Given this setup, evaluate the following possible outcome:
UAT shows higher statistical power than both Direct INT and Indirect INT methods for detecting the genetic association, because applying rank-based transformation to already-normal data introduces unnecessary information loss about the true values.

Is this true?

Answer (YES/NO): NO